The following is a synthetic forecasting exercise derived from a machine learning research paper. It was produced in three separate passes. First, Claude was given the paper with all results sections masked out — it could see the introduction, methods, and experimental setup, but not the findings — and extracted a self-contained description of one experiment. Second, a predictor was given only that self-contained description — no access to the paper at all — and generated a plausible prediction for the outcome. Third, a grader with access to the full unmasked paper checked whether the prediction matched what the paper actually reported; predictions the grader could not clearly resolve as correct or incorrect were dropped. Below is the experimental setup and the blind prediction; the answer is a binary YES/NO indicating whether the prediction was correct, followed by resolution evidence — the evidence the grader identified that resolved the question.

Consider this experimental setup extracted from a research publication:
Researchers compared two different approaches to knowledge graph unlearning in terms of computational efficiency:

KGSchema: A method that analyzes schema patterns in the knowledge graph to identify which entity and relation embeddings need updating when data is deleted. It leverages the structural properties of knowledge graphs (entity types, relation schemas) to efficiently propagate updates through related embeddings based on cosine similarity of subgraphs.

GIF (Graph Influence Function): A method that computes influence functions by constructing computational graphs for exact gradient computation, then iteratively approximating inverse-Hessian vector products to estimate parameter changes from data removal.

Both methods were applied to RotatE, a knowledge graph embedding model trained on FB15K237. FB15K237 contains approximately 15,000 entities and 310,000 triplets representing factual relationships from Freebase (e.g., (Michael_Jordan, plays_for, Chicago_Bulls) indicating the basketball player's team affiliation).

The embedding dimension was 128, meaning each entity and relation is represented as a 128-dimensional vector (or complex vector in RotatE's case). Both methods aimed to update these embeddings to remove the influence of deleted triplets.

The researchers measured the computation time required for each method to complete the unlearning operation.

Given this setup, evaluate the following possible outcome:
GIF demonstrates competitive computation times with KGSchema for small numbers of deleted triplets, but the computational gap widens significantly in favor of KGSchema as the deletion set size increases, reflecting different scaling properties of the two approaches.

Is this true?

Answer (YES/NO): NO